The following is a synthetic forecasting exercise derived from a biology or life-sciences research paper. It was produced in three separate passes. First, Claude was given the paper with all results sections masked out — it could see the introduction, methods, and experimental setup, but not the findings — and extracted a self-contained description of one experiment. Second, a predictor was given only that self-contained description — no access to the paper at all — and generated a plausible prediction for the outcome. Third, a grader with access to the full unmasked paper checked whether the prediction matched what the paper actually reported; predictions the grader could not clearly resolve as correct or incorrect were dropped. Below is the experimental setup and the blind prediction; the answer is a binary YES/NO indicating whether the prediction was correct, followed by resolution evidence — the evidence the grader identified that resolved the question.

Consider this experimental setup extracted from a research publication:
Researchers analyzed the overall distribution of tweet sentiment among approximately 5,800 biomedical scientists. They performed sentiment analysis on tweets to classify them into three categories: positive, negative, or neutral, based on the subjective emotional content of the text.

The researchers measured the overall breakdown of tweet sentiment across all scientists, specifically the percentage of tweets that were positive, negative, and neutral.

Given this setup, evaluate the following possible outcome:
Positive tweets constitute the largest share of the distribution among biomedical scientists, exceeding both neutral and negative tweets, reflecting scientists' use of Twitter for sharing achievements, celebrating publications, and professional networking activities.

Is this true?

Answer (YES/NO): YES